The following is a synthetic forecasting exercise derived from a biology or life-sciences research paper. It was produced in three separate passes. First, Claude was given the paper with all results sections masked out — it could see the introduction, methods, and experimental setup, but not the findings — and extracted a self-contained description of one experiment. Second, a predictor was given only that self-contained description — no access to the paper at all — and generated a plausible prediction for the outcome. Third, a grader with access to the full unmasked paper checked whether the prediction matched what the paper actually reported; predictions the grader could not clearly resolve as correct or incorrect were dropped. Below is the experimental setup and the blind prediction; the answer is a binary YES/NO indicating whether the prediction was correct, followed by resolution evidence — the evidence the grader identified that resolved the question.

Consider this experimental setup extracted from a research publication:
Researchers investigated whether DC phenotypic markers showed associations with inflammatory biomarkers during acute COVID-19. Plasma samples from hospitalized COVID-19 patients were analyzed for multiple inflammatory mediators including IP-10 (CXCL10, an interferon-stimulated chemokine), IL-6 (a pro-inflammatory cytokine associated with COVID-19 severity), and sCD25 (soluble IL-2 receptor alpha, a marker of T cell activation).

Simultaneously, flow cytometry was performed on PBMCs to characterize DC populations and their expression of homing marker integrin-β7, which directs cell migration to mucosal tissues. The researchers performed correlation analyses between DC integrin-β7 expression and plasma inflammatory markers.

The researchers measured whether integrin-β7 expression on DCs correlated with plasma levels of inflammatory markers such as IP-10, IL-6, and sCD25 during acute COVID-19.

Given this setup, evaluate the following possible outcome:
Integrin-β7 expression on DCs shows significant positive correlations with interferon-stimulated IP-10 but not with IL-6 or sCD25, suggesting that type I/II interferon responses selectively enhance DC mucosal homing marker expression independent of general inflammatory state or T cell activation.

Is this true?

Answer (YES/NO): NO